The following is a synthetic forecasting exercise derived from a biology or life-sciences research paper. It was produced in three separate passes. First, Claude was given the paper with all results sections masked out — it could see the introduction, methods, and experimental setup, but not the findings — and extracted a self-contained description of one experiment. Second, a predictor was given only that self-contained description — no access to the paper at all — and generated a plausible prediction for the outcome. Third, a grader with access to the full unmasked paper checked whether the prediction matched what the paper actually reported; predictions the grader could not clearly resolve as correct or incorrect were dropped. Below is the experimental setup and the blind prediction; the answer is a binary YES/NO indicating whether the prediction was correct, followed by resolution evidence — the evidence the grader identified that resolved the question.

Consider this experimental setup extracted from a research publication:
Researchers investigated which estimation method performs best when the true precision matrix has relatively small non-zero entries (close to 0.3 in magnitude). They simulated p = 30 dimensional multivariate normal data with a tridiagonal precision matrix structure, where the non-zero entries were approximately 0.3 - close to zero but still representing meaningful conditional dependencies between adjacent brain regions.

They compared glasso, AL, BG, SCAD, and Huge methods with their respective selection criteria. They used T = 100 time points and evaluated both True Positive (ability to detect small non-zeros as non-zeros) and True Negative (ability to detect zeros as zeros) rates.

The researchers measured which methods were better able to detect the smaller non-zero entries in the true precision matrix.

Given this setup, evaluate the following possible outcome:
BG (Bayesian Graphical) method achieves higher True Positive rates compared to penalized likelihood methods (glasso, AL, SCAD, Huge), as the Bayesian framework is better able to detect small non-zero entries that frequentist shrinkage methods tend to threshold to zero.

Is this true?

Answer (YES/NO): NO